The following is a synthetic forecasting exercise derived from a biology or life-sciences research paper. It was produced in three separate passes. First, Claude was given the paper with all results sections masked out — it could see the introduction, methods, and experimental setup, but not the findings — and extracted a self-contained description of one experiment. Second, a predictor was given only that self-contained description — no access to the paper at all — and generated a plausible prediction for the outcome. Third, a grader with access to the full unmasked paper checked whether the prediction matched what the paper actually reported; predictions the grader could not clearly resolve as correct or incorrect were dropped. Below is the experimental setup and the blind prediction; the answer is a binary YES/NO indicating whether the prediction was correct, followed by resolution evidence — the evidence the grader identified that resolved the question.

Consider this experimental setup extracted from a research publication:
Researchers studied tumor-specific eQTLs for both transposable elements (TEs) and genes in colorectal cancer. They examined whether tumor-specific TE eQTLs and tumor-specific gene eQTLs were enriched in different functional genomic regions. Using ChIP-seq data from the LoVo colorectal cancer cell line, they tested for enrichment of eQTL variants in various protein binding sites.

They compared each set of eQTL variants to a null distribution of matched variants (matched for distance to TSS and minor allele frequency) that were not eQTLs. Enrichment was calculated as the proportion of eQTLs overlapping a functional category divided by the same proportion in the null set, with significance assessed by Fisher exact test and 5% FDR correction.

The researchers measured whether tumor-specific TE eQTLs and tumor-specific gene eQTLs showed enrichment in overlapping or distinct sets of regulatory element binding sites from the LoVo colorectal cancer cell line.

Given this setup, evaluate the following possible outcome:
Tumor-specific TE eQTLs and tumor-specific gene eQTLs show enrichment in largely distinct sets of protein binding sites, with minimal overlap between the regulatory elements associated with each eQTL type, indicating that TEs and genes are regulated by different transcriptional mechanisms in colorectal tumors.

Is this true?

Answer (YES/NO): NO